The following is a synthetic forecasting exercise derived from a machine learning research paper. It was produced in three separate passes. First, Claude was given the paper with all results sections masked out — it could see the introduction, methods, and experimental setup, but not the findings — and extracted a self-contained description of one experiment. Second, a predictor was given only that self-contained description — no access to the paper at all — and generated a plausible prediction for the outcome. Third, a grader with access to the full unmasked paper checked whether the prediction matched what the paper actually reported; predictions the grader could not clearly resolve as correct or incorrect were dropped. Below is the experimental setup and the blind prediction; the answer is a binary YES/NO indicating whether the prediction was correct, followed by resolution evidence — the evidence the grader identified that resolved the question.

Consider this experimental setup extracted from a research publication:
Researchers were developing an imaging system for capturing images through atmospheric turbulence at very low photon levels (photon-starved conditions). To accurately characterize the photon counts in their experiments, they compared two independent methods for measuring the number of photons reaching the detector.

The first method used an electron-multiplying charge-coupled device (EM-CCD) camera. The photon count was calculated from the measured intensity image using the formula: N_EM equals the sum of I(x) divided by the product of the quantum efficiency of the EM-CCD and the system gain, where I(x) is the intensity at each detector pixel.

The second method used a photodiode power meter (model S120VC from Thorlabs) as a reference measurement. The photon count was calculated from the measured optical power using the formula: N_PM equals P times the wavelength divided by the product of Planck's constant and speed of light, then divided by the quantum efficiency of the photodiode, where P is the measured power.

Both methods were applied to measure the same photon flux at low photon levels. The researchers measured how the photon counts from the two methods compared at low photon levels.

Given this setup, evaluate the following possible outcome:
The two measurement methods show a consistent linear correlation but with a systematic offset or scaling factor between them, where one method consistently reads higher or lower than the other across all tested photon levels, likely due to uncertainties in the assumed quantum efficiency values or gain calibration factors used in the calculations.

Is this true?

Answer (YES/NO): YES